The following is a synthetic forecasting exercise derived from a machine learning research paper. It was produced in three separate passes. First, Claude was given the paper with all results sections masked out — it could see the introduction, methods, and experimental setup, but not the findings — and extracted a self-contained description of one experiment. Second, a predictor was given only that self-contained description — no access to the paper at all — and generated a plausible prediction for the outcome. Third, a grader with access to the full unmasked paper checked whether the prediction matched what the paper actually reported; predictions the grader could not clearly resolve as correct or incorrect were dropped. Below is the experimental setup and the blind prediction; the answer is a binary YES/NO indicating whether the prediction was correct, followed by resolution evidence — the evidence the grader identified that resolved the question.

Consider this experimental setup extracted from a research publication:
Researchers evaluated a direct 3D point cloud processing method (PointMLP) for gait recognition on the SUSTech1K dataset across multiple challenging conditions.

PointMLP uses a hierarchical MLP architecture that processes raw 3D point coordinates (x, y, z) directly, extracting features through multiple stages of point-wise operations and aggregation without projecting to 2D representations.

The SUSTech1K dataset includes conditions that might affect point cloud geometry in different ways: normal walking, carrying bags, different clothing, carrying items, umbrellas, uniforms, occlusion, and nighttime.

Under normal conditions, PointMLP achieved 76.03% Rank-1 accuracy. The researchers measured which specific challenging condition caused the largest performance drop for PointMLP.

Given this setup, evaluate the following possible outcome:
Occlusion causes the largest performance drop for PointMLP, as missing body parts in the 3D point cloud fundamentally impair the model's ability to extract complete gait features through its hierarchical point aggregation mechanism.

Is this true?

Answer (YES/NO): NO